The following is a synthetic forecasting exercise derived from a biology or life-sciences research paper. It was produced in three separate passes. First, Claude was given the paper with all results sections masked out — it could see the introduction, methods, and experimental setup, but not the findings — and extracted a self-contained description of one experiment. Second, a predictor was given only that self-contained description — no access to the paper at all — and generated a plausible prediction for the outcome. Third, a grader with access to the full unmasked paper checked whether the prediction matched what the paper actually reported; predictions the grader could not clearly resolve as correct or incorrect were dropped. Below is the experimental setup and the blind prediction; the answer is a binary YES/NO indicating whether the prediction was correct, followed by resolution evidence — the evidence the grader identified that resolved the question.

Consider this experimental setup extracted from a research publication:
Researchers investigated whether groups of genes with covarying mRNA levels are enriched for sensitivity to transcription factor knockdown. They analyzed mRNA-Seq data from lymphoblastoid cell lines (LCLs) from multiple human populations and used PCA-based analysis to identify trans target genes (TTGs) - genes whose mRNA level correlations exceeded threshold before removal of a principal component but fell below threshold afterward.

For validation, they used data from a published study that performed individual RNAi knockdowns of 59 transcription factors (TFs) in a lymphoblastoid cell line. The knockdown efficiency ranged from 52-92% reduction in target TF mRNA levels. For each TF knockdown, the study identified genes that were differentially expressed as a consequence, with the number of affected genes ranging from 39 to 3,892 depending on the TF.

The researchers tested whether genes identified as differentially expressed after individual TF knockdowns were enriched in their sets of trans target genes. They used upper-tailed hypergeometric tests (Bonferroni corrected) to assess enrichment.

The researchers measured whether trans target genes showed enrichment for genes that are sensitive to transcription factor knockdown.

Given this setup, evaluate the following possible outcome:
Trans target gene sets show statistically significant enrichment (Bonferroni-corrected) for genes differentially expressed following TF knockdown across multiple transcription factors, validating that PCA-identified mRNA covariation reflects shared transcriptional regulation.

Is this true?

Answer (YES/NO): YES